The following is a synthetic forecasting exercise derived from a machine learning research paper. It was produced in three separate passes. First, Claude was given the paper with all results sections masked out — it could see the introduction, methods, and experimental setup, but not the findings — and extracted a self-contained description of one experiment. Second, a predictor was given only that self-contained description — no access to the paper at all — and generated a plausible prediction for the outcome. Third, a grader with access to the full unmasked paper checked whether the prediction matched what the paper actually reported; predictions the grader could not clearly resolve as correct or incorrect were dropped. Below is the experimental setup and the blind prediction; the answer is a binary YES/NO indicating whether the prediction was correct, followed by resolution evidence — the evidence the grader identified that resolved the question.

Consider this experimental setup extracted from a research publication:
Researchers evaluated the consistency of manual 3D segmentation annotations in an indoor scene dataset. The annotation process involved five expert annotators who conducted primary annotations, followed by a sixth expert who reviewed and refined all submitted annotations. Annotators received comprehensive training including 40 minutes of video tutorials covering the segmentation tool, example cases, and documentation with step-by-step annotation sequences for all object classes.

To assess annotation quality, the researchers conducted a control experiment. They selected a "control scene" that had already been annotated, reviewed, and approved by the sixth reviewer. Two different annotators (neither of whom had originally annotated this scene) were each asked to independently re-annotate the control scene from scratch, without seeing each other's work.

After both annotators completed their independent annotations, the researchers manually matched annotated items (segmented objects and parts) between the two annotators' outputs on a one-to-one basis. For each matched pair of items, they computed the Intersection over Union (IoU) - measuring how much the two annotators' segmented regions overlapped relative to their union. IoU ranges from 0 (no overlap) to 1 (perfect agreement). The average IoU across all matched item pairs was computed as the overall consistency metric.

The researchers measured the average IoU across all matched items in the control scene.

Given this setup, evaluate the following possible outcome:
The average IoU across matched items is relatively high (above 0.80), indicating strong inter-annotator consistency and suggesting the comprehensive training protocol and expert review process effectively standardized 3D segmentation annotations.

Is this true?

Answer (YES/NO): YES